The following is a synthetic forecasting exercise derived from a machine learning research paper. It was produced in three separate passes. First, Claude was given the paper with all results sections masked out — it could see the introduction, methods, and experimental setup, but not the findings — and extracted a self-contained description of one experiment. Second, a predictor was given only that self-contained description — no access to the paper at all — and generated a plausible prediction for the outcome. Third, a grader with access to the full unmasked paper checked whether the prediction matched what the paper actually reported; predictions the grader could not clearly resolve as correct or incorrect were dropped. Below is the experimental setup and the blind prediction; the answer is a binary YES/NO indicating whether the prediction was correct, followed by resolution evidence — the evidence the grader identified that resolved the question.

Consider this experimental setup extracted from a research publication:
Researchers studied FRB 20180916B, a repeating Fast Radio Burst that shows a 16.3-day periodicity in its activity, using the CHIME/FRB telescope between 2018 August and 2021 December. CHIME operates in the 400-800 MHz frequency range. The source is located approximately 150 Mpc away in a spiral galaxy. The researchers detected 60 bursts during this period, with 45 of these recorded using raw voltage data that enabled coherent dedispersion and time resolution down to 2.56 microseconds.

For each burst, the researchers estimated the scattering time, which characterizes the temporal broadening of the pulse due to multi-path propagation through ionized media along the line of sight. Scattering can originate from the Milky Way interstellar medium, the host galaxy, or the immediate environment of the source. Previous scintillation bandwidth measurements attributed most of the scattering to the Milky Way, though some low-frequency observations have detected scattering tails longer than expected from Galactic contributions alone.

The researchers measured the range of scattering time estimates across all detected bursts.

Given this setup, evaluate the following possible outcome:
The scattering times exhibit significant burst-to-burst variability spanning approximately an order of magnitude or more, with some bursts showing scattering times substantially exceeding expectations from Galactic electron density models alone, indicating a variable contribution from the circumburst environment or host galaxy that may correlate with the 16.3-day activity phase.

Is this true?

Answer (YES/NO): NO